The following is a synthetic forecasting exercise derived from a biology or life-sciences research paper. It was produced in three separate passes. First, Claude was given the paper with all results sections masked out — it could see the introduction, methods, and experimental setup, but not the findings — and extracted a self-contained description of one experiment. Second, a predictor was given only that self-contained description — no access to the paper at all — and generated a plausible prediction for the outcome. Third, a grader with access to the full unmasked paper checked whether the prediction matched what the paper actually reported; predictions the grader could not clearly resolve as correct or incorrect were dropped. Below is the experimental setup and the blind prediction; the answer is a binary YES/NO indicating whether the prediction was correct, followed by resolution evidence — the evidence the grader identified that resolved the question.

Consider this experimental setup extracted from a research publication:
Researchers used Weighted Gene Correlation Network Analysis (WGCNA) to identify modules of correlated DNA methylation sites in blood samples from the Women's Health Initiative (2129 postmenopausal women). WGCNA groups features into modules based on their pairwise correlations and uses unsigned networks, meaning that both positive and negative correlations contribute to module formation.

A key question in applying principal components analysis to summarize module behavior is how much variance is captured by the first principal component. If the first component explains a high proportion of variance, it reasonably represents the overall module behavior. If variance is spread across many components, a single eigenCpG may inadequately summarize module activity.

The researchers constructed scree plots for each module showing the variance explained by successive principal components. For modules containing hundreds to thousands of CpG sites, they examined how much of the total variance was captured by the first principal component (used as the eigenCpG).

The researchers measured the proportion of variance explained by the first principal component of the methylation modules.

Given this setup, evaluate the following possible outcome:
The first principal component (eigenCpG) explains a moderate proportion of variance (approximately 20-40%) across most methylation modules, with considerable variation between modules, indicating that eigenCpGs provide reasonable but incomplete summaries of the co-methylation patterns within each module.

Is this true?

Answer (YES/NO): NO